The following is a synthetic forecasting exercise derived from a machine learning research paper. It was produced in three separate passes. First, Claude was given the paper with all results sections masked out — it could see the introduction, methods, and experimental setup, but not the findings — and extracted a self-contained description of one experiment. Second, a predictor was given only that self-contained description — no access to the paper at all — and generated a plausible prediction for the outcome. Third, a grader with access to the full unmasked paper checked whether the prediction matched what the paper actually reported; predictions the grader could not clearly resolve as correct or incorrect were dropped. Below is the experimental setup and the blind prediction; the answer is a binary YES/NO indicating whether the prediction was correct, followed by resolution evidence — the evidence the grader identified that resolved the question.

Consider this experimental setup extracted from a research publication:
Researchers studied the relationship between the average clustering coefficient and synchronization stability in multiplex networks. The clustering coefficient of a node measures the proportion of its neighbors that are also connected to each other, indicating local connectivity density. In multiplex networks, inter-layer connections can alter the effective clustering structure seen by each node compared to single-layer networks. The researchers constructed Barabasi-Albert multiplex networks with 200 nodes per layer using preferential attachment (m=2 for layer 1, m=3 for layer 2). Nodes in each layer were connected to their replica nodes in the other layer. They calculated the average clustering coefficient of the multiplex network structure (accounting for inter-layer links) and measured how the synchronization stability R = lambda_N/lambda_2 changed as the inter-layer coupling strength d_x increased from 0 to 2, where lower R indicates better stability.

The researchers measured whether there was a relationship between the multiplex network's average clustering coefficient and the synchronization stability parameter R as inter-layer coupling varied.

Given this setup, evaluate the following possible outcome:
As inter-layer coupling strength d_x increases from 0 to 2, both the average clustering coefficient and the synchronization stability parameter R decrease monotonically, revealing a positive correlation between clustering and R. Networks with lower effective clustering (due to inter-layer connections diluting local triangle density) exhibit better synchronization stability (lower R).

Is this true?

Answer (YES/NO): NO